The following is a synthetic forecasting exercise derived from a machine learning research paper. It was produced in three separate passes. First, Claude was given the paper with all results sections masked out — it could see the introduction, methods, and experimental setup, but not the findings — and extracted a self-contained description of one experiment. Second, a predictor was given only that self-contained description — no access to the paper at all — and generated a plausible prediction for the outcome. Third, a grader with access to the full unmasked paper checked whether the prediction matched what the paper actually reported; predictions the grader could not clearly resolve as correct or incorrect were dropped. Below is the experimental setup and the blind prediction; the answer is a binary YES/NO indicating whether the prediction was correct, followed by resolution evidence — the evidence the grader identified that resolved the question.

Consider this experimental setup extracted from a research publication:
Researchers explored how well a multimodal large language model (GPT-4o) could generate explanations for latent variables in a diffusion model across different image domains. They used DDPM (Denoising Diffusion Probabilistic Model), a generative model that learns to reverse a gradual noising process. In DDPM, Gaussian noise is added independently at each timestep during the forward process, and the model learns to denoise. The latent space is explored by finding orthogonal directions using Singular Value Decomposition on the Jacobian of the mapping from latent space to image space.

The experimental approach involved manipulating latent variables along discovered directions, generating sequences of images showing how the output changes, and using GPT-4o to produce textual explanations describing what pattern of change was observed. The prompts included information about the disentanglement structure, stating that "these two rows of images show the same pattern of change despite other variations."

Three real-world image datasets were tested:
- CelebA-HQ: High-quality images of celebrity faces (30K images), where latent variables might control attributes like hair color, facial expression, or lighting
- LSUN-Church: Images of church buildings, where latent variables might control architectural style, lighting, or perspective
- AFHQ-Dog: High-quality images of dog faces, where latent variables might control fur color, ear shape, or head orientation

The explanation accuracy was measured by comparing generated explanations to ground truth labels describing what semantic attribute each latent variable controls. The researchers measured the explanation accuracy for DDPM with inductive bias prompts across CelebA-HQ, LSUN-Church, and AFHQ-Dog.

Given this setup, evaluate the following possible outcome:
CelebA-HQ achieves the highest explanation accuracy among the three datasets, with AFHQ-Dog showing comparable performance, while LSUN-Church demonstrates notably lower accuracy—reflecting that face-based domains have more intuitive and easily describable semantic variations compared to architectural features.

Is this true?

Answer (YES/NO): NO